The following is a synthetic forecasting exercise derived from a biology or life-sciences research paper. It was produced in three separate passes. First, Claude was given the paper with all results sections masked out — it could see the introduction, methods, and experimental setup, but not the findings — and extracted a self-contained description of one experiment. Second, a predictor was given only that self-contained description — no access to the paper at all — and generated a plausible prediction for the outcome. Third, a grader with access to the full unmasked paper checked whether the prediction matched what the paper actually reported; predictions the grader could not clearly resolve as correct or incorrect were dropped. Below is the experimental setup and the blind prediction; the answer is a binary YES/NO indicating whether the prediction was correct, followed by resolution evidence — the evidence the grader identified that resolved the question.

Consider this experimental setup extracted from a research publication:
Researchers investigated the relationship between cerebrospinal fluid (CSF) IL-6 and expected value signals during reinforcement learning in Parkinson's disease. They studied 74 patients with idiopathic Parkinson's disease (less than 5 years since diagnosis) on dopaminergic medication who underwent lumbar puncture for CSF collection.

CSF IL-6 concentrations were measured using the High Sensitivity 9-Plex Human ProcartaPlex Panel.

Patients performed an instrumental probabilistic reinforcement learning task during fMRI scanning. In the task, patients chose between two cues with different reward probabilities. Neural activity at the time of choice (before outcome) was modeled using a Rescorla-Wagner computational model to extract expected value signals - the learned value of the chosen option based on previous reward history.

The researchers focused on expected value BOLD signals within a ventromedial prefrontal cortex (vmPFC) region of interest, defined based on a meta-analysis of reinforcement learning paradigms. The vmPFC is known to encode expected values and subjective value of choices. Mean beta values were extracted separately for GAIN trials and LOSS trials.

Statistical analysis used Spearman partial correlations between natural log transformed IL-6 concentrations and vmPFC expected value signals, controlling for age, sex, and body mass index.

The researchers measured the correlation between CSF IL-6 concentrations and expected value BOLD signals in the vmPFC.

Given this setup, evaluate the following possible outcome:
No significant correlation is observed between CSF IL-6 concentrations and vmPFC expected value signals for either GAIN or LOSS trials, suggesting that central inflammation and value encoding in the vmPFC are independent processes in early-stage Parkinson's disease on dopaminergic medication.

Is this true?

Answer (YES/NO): YES